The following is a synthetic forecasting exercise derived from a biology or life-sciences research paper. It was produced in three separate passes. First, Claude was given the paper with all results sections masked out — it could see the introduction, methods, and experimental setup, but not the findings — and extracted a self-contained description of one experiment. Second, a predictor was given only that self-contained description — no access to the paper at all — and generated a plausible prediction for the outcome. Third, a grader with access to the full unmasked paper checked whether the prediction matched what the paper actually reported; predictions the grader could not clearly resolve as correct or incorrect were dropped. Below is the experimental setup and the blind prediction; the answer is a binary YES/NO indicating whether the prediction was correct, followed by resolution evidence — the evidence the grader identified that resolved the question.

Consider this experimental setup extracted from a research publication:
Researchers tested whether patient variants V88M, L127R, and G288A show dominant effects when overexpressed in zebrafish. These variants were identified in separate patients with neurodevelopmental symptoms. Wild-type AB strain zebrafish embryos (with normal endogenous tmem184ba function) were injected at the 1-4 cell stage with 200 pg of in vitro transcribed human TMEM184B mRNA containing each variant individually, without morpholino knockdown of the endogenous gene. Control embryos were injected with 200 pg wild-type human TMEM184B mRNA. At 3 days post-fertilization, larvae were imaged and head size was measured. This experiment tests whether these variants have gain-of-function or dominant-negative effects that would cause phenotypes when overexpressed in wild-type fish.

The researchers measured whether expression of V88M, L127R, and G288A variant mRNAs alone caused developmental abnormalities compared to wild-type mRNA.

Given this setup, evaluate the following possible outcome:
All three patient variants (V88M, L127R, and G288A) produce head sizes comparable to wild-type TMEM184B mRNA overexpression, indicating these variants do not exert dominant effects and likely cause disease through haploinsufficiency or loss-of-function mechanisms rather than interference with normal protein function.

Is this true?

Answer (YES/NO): YES